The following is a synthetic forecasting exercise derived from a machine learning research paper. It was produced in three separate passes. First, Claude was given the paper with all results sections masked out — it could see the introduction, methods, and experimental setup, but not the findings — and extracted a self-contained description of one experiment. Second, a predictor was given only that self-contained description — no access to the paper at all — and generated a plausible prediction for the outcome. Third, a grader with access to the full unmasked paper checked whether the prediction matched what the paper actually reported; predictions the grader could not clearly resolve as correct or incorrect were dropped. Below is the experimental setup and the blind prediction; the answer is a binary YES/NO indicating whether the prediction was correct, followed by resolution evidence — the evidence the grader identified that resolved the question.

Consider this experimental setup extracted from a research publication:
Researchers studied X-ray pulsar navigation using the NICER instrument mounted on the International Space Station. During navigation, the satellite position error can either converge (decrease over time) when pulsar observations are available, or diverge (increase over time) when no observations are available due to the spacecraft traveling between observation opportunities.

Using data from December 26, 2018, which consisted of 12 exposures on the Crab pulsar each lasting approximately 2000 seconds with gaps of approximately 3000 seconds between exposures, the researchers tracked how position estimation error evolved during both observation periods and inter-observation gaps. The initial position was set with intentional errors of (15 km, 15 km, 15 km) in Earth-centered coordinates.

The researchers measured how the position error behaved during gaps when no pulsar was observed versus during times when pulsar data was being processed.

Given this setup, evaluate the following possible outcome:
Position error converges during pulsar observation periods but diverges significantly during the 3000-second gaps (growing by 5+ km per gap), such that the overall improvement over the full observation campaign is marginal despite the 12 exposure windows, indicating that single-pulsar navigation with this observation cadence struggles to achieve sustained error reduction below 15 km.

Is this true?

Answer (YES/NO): NO